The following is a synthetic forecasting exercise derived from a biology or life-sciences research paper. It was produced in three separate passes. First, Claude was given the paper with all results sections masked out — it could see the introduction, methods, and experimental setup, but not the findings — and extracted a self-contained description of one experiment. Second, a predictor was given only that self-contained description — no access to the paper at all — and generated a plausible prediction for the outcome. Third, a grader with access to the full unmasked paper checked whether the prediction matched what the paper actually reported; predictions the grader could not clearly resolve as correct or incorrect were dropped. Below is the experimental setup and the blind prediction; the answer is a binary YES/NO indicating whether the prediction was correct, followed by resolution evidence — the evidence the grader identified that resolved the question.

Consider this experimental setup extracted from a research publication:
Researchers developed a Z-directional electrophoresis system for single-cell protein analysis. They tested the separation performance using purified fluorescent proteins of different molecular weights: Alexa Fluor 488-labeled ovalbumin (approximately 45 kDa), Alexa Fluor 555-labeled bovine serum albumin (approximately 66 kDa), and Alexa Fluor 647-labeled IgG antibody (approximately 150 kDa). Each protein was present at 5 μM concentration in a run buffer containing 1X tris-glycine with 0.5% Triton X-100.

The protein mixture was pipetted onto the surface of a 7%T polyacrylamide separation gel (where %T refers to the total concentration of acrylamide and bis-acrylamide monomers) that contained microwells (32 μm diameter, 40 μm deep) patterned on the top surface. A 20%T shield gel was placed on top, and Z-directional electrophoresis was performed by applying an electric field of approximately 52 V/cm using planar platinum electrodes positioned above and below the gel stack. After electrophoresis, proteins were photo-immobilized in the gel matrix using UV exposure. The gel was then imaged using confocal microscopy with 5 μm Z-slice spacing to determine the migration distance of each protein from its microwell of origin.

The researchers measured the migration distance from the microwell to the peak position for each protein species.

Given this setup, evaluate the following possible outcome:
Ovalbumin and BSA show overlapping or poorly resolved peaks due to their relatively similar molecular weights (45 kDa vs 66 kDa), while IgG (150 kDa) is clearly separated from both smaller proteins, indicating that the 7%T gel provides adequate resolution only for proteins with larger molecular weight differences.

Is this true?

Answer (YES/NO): NO